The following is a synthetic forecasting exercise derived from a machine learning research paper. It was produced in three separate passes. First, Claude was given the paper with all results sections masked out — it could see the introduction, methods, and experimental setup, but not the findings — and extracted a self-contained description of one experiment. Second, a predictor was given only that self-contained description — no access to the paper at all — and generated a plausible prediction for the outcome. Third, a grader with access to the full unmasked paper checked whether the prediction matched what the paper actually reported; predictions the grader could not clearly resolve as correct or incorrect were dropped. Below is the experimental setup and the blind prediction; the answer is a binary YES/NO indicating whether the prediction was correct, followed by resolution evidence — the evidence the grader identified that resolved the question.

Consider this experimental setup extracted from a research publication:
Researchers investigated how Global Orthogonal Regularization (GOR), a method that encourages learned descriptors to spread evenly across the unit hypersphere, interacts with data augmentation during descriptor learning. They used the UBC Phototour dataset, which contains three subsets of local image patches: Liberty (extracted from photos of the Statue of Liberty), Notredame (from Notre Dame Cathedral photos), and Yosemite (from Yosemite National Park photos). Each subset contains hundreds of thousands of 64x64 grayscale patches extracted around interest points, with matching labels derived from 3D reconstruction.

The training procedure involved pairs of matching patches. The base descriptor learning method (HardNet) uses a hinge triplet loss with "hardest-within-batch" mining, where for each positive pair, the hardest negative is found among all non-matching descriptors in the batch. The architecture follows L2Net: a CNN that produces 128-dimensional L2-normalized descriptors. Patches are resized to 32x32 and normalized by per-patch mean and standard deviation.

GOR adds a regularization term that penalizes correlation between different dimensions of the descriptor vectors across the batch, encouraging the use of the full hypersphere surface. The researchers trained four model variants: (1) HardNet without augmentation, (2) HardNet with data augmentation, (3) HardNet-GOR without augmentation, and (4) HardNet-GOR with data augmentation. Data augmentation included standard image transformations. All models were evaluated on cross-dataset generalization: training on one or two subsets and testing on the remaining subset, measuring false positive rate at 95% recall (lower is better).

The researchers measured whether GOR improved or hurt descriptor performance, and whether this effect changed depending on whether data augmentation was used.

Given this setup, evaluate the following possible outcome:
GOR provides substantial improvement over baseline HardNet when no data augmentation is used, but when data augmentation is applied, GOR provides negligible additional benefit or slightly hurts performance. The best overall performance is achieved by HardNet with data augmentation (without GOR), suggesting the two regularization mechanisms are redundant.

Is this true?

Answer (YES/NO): NO